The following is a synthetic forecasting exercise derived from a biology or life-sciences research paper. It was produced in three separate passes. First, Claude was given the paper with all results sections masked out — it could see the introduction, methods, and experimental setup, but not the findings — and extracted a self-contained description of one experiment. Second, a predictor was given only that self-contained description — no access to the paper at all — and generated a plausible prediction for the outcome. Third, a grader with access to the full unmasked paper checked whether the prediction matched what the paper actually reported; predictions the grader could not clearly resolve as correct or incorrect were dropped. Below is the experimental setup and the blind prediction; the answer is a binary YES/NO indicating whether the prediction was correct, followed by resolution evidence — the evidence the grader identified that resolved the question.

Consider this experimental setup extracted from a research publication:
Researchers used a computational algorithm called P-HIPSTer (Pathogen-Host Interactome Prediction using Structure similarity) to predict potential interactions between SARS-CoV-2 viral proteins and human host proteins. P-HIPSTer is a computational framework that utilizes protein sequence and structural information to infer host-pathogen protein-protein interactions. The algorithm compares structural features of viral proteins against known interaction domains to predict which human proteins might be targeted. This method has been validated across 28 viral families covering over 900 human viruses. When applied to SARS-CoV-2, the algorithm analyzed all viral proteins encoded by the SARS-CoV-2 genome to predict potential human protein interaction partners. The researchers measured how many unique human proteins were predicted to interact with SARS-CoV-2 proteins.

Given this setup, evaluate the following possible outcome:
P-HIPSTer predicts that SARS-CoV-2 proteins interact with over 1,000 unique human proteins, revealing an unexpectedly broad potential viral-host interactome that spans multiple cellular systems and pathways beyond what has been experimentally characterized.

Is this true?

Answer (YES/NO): NO